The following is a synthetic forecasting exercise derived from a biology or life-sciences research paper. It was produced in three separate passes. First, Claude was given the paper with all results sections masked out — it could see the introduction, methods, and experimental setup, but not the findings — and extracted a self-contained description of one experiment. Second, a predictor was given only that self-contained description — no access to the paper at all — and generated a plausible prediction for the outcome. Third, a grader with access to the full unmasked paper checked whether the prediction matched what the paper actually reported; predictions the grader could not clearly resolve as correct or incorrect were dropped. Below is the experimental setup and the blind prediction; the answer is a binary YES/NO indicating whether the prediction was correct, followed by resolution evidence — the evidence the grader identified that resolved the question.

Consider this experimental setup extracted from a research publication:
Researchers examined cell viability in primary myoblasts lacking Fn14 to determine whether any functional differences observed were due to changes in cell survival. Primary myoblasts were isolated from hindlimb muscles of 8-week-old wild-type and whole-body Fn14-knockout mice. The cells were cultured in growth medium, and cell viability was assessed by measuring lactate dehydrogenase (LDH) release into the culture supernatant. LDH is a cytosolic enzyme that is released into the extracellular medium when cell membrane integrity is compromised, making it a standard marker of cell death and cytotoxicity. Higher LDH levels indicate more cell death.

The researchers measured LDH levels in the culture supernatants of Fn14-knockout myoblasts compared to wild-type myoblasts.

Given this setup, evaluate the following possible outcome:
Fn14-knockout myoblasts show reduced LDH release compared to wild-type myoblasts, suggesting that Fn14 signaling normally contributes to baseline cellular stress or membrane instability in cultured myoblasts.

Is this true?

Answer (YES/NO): NO